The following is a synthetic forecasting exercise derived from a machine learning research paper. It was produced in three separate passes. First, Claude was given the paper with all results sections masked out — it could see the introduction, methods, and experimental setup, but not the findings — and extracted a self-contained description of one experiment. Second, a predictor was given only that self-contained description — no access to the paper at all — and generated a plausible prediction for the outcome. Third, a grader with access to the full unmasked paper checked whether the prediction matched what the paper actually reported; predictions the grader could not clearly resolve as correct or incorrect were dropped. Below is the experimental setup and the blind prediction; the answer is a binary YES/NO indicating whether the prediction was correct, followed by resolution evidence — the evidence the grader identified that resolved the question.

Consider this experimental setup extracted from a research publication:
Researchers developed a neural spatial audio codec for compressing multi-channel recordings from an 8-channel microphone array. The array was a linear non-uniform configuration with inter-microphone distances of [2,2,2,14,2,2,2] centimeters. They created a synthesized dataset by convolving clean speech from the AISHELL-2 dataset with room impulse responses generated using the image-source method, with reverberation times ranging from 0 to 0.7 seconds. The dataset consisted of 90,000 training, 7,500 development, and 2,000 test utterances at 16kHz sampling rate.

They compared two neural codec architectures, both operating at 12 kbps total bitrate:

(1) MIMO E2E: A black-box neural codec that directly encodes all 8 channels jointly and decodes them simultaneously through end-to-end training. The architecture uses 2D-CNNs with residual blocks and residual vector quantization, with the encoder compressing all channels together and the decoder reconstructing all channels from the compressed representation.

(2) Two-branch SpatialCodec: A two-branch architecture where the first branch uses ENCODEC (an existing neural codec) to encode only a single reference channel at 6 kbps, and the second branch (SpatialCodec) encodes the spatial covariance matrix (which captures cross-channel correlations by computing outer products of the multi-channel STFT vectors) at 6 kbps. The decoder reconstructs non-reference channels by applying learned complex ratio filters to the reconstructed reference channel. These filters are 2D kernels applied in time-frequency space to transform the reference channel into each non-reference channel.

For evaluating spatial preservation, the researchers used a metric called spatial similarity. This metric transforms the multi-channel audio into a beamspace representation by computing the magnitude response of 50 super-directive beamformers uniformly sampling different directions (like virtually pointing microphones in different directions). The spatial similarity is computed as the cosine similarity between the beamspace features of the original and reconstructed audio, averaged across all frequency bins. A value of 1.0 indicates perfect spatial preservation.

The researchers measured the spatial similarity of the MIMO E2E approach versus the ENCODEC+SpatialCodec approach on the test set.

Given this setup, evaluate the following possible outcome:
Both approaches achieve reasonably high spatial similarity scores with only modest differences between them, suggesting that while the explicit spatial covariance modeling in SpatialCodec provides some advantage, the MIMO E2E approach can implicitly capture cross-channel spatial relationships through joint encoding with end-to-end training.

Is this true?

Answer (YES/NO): NO